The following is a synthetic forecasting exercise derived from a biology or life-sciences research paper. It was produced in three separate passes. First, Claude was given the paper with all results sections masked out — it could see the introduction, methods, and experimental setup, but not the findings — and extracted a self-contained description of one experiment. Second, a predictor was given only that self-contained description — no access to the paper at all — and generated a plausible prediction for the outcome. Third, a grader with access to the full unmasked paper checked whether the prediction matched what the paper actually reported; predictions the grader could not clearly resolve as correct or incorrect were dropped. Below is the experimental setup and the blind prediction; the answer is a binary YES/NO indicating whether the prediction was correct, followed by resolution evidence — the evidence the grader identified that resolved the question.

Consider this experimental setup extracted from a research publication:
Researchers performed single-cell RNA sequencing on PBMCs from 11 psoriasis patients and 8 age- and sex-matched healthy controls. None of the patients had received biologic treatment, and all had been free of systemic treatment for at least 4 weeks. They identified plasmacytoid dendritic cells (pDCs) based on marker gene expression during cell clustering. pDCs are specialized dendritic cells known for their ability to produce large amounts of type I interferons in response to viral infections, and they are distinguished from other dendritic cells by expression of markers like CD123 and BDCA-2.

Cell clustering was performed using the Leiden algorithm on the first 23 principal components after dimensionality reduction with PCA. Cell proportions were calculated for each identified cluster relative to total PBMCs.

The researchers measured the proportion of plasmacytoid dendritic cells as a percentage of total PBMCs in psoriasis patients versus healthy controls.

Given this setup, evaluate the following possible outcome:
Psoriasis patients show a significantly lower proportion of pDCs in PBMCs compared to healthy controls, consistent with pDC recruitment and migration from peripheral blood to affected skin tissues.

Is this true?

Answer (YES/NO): NO